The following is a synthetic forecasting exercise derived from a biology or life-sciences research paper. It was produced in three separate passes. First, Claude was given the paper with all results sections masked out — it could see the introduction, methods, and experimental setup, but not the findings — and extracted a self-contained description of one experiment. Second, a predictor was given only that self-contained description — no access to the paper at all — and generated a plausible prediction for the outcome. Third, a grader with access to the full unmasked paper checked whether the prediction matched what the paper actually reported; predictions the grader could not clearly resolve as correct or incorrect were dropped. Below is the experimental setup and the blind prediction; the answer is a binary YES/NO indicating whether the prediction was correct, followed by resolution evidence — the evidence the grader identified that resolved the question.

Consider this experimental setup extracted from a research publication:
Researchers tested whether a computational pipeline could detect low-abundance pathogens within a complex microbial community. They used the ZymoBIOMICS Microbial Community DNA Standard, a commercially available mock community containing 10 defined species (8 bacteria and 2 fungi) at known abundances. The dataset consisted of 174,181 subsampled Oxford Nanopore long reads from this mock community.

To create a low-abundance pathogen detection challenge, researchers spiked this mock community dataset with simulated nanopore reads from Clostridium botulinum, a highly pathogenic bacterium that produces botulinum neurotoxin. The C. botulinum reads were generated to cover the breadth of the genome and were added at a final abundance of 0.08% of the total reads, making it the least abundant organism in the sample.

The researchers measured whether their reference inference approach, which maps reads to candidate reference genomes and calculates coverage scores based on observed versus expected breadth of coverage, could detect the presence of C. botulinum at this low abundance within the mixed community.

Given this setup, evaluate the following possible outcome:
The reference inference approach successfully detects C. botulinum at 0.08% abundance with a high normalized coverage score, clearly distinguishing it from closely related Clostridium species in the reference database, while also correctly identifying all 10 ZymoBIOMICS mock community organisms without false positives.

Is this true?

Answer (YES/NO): NO